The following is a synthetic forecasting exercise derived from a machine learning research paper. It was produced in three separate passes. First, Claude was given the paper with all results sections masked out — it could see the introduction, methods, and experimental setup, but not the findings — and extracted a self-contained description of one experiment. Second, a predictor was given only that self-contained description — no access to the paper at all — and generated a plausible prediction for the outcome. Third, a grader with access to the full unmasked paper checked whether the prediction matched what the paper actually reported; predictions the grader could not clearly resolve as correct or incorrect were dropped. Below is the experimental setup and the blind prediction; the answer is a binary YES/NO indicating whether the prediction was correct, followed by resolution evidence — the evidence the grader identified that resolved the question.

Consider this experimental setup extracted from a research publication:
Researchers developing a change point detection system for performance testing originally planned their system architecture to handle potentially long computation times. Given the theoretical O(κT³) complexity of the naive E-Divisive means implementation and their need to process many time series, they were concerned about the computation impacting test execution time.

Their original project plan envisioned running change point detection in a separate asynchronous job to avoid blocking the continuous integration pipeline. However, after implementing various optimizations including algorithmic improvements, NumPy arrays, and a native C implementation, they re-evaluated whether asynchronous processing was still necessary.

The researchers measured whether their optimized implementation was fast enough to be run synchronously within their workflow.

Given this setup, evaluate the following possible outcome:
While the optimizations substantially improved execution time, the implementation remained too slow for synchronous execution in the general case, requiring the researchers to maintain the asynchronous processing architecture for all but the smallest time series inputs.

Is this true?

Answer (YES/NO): NO